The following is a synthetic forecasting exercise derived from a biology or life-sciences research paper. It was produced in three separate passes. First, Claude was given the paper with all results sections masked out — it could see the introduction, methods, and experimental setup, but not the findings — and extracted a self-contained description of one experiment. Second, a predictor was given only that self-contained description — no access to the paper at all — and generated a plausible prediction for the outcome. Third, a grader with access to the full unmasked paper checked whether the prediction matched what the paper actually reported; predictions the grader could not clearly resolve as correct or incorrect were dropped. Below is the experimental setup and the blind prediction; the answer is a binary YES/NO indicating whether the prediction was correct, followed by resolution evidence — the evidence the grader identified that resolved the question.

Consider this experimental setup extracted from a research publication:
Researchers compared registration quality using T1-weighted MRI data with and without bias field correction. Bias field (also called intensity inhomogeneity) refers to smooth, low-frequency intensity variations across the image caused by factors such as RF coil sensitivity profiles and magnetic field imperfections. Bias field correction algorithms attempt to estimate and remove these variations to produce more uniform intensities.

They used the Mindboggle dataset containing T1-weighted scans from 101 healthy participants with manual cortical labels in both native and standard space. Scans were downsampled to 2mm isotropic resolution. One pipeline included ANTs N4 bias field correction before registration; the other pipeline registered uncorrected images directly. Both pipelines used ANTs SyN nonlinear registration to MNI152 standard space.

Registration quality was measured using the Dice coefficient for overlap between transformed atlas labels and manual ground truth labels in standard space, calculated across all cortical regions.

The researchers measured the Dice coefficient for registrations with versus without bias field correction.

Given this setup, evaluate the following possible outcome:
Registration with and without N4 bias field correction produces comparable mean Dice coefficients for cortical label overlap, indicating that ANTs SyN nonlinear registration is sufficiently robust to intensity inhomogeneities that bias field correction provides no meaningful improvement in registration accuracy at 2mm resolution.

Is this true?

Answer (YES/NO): NO